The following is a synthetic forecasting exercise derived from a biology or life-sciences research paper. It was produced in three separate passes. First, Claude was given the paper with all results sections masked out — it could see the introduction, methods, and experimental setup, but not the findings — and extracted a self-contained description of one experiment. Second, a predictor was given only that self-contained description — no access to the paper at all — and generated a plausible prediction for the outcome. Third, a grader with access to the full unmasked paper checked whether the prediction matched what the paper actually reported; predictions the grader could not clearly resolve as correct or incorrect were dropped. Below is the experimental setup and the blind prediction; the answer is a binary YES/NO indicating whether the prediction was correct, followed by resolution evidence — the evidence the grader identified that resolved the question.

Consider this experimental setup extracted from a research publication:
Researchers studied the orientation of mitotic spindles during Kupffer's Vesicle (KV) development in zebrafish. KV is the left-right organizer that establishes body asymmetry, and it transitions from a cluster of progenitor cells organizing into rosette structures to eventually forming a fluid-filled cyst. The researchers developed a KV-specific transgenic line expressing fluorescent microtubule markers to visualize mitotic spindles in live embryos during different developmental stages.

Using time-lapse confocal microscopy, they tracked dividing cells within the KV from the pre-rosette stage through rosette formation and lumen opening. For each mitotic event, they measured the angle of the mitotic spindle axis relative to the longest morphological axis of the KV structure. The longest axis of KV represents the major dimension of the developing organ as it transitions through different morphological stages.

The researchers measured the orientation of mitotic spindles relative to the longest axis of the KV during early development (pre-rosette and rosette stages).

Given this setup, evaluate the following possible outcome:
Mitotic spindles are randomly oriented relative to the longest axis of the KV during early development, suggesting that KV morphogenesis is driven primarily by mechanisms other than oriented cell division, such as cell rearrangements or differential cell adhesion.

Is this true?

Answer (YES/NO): NO